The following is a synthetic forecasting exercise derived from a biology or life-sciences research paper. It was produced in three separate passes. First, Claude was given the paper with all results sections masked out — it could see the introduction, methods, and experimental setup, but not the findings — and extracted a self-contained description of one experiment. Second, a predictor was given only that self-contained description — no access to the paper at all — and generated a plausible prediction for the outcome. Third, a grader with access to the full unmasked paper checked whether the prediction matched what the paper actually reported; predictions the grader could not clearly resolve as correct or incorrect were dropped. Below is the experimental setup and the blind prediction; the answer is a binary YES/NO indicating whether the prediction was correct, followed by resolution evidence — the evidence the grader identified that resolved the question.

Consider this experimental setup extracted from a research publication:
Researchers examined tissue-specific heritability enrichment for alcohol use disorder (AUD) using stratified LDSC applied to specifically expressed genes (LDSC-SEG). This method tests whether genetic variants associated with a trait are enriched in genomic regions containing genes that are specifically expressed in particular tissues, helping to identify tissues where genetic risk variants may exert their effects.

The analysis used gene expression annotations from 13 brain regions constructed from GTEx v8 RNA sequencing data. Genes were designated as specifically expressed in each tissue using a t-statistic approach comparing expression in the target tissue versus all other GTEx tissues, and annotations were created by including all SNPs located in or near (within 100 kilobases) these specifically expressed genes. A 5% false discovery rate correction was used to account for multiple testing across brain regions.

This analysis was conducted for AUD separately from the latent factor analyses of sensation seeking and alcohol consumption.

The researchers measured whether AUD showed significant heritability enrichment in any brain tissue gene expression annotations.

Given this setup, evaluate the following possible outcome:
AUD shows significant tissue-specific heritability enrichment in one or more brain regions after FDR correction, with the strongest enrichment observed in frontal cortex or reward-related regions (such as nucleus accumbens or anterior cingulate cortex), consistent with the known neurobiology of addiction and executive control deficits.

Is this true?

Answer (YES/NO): NO